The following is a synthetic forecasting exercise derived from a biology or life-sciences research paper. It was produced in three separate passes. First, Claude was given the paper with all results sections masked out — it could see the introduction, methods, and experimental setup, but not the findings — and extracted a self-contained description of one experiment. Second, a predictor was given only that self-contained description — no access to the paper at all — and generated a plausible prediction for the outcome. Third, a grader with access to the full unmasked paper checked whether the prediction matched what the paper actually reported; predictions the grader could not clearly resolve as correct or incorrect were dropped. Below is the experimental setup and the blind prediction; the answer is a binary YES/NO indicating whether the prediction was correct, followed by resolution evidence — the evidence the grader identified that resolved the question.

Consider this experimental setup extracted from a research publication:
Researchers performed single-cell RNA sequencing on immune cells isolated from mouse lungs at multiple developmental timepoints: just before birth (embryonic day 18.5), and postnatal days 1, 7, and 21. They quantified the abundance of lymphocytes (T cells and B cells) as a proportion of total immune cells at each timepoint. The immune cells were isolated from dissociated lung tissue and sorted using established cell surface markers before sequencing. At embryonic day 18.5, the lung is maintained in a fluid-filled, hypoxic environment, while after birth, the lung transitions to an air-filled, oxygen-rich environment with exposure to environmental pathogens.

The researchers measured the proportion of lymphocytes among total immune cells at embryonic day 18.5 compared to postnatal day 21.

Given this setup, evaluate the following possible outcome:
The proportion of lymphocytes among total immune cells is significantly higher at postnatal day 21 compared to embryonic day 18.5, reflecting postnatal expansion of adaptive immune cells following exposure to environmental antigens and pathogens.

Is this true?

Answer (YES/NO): YES